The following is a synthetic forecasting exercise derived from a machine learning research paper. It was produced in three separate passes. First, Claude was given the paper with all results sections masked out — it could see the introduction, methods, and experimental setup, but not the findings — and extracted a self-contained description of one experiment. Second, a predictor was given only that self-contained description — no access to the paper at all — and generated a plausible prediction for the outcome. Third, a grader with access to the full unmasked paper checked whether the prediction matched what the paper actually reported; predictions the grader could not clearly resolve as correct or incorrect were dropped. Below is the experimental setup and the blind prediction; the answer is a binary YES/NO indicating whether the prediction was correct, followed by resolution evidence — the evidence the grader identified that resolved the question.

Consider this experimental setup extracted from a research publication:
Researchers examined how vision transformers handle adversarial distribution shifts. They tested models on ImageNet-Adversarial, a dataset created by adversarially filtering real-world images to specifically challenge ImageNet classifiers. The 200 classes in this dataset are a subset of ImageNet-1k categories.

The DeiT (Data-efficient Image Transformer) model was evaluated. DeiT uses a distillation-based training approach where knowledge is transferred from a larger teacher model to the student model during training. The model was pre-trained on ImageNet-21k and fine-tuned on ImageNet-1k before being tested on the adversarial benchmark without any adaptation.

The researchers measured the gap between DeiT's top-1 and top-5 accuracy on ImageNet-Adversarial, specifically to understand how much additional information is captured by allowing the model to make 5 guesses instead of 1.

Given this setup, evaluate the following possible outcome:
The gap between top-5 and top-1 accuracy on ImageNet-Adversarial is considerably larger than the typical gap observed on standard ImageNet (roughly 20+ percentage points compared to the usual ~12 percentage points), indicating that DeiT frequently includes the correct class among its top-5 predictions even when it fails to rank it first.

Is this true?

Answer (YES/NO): NO